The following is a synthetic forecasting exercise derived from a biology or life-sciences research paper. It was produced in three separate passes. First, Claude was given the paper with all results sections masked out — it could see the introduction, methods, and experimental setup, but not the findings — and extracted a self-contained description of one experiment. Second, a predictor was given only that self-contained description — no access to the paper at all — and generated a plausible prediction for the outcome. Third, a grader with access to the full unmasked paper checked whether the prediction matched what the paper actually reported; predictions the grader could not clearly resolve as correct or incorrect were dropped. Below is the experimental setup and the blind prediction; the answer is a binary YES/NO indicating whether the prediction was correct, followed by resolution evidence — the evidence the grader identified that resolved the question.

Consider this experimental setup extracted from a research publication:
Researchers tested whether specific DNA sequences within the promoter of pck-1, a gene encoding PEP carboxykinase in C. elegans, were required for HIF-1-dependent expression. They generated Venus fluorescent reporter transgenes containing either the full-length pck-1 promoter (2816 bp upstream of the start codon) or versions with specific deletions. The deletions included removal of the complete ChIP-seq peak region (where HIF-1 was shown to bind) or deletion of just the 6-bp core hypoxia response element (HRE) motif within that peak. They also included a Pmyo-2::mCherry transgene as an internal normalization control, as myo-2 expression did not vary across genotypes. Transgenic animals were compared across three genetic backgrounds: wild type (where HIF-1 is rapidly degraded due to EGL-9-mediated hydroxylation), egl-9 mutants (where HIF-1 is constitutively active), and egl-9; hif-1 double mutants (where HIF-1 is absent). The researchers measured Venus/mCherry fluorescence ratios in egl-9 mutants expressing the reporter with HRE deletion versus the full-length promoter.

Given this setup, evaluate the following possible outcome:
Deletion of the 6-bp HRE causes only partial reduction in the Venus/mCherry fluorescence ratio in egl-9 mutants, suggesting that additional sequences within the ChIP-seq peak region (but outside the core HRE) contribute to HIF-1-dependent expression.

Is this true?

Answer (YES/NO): NO